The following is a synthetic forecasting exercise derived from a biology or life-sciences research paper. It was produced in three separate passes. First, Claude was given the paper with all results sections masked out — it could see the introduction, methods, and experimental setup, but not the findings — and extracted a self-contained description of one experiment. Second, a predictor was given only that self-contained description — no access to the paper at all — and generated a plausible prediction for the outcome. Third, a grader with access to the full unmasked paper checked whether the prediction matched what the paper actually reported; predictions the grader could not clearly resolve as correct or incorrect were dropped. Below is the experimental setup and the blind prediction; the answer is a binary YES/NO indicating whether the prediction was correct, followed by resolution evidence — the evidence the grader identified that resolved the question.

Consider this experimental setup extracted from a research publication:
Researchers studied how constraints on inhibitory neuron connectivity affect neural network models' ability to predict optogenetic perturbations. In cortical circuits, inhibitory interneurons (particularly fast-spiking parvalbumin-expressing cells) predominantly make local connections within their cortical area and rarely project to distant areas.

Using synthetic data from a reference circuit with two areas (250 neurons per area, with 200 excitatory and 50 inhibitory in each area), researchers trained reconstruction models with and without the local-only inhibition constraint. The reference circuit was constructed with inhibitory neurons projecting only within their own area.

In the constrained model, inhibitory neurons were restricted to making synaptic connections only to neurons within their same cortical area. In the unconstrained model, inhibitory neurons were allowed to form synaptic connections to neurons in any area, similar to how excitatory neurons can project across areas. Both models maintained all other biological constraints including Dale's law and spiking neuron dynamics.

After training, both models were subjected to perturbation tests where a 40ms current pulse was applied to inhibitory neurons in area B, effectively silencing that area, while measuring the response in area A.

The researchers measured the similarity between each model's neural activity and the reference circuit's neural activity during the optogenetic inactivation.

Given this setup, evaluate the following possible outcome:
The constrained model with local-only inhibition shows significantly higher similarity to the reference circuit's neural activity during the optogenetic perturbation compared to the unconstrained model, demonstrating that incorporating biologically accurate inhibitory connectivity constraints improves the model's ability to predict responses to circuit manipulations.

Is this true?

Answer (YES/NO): YES